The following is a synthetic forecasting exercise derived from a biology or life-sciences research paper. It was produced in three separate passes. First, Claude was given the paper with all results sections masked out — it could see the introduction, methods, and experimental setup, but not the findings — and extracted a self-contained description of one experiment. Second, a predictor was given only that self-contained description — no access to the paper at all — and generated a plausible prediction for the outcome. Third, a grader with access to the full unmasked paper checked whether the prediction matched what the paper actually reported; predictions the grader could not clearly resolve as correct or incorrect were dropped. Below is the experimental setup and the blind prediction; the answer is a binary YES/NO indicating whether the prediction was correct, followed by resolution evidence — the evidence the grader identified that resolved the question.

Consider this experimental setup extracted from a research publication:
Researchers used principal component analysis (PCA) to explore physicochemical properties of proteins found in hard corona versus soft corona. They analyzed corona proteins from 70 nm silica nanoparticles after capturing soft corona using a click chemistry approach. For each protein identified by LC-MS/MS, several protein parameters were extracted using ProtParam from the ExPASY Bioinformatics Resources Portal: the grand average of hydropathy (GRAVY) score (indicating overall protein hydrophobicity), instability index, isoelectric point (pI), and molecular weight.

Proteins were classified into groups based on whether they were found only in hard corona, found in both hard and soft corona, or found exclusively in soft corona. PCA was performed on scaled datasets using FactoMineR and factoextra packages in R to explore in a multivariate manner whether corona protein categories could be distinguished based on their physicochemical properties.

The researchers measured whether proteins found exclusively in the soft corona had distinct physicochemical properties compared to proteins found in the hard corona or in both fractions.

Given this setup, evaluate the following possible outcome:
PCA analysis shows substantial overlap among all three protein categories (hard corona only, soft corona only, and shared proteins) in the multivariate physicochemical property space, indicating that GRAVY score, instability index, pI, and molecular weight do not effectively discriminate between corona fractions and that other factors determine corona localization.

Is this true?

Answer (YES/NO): NO